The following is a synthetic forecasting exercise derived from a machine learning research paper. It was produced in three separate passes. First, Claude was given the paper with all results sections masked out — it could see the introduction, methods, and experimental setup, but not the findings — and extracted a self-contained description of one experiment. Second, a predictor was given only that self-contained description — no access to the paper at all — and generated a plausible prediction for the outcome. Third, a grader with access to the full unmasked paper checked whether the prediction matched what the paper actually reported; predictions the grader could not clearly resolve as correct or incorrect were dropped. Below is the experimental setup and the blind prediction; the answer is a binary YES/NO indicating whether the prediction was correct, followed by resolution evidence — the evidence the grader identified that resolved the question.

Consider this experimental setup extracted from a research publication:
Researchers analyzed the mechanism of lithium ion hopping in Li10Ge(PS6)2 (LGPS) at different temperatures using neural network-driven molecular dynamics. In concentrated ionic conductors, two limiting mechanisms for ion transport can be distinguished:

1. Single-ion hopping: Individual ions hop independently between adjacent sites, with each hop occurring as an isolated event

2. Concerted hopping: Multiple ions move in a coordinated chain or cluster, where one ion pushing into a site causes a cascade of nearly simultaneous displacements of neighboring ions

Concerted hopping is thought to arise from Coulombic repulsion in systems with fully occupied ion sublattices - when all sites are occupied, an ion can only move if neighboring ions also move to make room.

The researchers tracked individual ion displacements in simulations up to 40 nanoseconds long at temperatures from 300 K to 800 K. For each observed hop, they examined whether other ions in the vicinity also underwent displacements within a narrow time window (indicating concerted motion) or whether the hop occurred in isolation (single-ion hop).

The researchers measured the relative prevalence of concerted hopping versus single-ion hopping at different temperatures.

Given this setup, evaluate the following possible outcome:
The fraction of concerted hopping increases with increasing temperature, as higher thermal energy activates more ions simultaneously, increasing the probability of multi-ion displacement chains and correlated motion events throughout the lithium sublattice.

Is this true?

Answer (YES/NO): YES